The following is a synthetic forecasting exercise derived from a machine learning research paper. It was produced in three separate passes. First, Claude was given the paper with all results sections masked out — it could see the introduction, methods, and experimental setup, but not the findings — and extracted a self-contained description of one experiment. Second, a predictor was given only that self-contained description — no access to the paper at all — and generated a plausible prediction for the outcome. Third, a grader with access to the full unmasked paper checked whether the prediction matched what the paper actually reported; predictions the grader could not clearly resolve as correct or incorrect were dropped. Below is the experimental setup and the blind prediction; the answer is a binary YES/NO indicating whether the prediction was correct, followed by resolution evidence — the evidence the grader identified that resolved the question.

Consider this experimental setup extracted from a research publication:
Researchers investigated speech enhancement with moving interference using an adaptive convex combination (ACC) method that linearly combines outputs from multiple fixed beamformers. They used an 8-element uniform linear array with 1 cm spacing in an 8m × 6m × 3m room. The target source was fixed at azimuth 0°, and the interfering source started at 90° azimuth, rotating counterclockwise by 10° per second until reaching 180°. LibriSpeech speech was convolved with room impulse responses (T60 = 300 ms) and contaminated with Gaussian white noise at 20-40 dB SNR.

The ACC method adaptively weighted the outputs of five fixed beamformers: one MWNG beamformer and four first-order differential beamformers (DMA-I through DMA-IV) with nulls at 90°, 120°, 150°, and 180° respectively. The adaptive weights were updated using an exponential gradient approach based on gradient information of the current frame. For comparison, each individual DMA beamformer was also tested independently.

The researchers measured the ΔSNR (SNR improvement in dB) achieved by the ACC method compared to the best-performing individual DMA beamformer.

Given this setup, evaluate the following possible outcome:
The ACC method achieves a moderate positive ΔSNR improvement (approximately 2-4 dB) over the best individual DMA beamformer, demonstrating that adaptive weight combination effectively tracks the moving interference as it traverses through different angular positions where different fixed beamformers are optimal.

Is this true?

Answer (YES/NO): NO